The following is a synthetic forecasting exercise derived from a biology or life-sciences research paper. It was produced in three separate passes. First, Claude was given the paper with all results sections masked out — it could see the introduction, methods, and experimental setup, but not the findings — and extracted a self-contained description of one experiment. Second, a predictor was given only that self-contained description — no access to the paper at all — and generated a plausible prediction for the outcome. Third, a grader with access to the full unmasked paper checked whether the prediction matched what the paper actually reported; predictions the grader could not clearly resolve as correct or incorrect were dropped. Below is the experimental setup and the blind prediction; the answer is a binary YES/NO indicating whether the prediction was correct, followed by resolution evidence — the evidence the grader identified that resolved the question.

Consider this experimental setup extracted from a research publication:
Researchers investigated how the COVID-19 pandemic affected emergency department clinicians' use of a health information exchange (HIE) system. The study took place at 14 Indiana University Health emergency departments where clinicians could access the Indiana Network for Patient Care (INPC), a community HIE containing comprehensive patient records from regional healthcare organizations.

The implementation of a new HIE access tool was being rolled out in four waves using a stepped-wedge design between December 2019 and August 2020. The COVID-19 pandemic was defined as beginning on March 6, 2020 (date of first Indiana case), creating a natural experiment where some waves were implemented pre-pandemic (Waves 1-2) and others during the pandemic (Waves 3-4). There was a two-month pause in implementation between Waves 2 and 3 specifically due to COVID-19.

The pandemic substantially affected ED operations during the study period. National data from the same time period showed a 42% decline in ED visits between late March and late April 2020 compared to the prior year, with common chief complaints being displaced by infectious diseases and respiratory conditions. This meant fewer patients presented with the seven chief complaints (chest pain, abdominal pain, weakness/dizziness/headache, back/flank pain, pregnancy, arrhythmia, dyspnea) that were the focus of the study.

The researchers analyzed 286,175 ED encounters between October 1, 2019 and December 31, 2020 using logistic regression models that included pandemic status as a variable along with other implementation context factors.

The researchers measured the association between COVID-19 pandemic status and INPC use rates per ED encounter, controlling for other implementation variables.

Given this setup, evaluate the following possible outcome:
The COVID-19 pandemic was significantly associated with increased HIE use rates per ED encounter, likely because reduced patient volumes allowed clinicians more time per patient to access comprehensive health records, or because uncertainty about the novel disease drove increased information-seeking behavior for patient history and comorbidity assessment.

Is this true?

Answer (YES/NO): NO